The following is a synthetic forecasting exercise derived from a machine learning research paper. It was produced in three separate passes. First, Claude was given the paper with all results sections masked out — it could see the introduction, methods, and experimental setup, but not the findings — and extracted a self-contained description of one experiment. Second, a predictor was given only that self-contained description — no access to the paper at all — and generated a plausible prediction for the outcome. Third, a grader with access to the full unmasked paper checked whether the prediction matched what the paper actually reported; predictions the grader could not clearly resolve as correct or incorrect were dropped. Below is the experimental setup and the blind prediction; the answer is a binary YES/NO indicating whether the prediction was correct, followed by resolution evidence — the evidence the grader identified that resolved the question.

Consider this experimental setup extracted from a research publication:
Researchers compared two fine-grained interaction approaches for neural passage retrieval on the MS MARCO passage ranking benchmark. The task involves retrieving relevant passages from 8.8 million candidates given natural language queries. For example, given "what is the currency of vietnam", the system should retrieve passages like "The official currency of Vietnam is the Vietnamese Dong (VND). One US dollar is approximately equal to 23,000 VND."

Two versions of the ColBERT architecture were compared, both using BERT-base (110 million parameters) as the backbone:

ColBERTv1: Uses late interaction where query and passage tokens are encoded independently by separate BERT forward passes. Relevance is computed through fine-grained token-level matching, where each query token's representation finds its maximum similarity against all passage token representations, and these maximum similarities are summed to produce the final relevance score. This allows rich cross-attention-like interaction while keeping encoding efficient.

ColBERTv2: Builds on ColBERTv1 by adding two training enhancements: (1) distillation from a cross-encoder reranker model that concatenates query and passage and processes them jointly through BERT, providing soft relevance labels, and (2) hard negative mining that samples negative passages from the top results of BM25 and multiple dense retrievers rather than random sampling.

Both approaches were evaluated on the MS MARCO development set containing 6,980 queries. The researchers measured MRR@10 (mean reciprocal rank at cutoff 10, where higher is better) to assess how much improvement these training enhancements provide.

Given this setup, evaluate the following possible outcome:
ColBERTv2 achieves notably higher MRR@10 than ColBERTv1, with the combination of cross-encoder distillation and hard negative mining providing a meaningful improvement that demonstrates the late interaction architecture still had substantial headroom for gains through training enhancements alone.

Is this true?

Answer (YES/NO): YES